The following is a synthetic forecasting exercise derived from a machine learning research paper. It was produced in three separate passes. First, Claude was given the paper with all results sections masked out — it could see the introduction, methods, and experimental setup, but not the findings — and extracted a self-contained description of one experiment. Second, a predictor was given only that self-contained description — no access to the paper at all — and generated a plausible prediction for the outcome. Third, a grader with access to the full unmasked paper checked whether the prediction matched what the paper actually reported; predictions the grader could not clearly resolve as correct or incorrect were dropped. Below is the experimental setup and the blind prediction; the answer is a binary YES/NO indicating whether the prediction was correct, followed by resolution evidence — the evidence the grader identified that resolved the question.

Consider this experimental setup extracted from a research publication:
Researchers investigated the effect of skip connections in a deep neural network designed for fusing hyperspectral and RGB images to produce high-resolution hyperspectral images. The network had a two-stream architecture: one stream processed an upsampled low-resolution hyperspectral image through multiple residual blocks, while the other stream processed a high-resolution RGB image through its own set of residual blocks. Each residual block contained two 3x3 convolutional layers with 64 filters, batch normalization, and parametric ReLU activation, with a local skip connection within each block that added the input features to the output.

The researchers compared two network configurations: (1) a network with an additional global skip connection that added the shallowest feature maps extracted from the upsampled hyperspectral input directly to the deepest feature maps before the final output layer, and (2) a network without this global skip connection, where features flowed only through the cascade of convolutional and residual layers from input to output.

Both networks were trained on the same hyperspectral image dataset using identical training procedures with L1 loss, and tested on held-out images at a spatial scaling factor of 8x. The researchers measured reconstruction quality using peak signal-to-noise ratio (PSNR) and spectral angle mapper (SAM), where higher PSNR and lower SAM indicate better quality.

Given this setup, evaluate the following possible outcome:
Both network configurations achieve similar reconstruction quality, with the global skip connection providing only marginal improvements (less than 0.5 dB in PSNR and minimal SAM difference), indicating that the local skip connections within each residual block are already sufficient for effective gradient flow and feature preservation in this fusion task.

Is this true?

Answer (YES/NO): NO